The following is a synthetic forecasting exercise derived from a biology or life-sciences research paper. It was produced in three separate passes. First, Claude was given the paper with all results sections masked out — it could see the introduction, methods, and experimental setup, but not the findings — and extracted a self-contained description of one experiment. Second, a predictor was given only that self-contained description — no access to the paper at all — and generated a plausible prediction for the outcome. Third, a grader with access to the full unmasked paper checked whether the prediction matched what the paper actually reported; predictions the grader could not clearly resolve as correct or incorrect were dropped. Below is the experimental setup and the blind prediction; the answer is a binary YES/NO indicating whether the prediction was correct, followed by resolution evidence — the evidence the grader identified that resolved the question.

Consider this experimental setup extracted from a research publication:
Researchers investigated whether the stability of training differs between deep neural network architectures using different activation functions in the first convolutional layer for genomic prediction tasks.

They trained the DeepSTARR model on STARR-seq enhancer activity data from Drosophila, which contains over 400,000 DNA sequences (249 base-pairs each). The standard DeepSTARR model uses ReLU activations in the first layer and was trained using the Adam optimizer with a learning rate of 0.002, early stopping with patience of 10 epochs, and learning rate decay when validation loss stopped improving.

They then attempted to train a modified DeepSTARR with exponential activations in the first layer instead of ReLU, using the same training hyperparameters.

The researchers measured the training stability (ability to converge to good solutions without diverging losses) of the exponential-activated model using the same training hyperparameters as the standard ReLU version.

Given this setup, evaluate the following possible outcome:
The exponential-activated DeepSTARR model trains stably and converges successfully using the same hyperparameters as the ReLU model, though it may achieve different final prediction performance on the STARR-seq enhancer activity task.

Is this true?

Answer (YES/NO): NO